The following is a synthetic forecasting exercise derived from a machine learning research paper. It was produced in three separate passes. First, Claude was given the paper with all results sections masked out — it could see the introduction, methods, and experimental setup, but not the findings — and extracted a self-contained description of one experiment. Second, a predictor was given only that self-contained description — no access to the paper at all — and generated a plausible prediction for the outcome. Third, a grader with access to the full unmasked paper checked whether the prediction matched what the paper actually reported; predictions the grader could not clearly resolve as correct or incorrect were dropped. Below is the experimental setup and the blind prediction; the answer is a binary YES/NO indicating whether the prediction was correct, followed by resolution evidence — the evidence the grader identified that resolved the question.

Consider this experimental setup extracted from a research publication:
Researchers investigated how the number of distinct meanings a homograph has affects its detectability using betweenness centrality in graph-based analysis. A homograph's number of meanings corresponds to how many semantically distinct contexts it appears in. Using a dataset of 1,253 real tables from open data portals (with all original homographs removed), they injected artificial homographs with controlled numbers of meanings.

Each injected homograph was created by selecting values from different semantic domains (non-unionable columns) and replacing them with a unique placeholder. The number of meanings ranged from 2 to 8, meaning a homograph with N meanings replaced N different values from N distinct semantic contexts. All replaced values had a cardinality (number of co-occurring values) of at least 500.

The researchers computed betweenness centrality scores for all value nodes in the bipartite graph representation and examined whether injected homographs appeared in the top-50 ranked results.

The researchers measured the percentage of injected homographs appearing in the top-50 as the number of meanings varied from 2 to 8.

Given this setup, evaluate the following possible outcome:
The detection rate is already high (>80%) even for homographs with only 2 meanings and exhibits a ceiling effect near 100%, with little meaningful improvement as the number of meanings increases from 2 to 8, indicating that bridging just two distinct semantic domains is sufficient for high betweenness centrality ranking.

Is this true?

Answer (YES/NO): YES